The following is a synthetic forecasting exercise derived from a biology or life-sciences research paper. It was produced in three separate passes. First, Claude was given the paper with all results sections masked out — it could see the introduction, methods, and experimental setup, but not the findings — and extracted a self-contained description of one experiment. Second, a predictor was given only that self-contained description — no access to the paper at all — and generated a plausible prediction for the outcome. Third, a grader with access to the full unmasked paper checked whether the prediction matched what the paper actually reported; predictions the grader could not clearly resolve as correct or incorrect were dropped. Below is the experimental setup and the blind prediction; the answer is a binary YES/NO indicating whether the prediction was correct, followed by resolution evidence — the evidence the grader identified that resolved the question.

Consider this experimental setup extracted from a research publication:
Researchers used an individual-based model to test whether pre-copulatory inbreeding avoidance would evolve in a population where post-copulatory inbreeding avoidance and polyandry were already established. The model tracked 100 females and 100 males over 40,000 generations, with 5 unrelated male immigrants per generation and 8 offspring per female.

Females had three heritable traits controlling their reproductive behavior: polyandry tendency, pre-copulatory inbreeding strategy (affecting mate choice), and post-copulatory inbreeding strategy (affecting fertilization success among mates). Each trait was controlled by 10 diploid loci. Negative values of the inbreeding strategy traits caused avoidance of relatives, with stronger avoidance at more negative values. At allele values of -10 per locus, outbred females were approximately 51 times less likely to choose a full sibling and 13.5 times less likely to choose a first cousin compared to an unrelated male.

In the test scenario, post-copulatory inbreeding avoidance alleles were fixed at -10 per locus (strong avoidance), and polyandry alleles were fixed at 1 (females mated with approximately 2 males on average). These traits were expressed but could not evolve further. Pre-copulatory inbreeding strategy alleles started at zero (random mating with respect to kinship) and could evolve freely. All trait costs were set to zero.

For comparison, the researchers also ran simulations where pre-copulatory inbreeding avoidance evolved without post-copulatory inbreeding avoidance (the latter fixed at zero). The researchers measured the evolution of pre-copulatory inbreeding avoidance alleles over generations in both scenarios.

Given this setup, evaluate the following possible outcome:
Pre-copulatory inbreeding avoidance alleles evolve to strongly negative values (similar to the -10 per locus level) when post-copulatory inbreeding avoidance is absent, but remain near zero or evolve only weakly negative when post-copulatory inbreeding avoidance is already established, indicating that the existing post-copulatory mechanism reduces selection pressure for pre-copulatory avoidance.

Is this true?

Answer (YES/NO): NO